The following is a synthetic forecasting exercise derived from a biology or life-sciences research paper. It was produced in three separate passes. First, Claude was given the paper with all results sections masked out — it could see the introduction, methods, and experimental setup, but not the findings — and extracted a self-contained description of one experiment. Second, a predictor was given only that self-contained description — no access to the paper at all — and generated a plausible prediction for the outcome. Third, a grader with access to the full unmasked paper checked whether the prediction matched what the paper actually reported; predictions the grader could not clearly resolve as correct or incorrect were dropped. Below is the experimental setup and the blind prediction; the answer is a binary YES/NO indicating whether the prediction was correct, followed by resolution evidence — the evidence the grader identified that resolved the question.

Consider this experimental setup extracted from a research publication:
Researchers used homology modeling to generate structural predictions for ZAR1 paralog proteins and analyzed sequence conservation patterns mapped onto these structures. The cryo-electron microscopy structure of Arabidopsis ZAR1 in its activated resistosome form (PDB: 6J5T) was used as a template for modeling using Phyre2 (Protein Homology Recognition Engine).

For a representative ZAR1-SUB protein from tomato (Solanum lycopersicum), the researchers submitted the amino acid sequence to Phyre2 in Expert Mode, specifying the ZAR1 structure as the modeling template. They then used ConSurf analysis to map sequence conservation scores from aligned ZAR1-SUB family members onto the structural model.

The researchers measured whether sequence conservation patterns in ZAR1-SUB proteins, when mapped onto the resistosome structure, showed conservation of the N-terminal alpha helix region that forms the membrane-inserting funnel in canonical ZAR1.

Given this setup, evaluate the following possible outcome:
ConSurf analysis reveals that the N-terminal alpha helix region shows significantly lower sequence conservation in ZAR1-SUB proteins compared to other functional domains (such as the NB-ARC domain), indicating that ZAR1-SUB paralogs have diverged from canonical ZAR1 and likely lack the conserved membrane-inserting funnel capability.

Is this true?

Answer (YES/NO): YES